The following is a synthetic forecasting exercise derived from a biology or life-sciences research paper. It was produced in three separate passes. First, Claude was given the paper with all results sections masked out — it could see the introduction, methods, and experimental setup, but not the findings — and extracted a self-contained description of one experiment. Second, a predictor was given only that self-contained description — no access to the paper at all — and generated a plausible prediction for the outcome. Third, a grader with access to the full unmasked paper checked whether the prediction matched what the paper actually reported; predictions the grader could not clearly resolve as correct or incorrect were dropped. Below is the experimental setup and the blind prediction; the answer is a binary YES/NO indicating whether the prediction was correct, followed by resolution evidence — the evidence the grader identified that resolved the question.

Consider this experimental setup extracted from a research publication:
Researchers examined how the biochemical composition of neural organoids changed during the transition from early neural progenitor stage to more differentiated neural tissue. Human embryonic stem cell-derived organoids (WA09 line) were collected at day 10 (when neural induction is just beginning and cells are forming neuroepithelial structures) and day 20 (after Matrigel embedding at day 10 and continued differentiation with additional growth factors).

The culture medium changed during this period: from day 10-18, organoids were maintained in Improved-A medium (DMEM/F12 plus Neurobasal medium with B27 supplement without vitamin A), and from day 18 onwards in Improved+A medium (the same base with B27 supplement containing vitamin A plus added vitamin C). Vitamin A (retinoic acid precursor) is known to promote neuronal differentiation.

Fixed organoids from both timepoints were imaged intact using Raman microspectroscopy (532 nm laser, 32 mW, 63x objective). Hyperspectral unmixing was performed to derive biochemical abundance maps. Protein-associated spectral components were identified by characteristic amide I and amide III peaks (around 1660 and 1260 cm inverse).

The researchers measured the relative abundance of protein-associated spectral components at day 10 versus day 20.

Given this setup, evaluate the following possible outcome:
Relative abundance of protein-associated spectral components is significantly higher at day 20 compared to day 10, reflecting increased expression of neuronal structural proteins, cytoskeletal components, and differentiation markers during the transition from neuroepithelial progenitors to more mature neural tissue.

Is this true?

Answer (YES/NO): NO